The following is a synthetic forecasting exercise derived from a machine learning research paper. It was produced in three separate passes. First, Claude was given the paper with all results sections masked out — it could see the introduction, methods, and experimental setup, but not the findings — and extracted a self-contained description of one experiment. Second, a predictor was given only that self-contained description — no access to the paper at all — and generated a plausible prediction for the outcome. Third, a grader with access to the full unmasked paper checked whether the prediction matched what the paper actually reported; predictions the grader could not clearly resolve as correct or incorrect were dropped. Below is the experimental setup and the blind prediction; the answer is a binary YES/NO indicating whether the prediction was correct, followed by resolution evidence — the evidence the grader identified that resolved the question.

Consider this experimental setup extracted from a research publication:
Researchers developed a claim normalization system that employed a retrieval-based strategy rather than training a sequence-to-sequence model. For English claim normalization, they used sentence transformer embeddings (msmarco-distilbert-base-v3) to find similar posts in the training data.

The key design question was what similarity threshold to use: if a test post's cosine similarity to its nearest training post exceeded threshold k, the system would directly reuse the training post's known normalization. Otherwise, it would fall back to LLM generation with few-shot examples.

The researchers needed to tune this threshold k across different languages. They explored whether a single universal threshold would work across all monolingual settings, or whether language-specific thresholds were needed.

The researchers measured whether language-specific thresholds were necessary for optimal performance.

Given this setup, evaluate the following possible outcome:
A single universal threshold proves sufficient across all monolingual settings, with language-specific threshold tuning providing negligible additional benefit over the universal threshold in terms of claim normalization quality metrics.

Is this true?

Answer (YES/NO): NO